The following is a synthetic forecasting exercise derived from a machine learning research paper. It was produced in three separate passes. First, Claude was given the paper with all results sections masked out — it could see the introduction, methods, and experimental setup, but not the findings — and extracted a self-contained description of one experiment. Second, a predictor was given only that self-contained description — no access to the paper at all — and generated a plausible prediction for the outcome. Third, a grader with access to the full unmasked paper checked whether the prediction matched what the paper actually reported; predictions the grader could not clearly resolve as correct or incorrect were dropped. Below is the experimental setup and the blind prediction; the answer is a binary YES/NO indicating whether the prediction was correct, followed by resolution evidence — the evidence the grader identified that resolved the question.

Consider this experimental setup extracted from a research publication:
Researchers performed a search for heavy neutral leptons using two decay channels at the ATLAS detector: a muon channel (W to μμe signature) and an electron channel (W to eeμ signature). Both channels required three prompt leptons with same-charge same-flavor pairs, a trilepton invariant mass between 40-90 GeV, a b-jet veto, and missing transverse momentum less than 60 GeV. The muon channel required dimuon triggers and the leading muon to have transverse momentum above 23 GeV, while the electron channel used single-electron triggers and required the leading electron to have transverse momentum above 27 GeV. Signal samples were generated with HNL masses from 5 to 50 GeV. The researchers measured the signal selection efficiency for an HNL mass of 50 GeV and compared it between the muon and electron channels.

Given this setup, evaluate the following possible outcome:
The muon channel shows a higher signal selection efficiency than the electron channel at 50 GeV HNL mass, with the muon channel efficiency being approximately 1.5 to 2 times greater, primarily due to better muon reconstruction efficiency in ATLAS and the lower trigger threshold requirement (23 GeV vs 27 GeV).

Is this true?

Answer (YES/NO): YES